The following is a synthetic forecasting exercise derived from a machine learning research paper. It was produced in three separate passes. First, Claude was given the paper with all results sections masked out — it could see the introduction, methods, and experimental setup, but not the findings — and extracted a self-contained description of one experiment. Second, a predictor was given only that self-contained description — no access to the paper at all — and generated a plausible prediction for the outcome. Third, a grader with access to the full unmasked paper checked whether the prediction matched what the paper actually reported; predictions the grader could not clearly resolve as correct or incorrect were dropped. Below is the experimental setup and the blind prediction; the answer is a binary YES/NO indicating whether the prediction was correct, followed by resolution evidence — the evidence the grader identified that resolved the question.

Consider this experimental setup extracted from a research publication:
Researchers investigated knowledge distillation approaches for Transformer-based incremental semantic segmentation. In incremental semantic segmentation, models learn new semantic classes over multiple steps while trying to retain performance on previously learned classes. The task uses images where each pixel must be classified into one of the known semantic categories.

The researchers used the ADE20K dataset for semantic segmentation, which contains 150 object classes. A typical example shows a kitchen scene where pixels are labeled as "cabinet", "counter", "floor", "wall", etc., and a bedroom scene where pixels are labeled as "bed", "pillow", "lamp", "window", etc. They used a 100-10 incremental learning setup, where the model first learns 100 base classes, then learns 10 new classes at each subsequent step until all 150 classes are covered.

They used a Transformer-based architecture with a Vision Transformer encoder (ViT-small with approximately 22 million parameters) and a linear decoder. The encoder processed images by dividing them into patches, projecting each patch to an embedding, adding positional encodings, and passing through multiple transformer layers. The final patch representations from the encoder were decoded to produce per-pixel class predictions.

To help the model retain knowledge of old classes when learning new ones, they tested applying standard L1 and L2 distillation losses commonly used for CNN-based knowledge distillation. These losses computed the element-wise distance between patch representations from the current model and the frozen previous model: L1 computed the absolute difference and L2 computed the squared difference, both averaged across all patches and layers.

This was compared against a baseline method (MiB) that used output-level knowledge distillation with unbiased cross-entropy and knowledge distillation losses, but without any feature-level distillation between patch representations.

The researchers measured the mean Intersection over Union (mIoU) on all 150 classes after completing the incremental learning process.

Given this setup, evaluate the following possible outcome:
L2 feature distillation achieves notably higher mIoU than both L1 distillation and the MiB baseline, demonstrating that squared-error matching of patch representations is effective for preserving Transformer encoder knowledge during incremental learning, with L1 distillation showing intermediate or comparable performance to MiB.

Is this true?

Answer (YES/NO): NO